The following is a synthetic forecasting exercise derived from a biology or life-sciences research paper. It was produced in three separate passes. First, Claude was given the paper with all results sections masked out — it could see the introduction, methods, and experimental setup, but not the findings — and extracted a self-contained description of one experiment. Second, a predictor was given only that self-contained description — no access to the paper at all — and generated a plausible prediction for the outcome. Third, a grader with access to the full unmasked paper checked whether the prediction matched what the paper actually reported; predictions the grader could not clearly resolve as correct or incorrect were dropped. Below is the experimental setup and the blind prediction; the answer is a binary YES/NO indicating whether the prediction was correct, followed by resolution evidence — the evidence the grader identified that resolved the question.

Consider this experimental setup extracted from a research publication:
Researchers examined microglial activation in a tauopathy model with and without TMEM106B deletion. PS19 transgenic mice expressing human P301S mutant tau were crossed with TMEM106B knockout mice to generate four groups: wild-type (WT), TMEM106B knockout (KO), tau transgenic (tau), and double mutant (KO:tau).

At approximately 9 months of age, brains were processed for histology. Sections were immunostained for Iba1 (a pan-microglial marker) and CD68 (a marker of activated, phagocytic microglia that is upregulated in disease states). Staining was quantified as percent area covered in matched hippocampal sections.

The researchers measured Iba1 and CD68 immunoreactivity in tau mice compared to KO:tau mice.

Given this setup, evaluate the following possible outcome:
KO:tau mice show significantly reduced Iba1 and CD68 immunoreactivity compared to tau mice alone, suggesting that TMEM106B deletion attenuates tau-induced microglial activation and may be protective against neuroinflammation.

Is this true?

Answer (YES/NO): NO